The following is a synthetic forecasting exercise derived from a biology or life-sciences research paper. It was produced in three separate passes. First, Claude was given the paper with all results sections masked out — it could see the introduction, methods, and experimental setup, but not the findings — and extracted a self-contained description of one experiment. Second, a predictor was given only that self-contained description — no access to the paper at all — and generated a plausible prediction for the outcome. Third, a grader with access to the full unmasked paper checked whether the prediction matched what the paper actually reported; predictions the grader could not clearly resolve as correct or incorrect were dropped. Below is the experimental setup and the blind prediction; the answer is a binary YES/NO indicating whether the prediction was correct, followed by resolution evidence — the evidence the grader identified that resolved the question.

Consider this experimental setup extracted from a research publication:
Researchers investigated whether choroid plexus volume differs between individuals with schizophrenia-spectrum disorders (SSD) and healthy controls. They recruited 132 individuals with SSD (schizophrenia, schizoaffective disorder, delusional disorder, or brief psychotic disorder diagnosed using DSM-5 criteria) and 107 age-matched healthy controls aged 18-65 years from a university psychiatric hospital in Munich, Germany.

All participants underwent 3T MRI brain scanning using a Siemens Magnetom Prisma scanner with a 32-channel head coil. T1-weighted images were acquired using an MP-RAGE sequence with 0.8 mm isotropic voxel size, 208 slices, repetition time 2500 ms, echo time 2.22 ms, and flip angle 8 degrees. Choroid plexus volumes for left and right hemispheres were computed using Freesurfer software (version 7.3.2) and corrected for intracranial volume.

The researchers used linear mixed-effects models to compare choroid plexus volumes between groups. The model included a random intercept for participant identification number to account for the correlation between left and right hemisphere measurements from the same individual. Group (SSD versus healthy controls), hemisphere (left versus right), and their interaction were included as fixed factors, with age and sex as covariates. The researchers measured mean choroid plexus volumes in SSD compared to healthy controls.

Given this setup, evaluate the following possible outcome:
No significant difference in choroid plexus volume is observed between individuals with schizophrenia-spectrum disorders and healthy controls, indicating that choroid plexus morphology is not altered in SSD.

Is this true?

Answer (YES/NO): NO